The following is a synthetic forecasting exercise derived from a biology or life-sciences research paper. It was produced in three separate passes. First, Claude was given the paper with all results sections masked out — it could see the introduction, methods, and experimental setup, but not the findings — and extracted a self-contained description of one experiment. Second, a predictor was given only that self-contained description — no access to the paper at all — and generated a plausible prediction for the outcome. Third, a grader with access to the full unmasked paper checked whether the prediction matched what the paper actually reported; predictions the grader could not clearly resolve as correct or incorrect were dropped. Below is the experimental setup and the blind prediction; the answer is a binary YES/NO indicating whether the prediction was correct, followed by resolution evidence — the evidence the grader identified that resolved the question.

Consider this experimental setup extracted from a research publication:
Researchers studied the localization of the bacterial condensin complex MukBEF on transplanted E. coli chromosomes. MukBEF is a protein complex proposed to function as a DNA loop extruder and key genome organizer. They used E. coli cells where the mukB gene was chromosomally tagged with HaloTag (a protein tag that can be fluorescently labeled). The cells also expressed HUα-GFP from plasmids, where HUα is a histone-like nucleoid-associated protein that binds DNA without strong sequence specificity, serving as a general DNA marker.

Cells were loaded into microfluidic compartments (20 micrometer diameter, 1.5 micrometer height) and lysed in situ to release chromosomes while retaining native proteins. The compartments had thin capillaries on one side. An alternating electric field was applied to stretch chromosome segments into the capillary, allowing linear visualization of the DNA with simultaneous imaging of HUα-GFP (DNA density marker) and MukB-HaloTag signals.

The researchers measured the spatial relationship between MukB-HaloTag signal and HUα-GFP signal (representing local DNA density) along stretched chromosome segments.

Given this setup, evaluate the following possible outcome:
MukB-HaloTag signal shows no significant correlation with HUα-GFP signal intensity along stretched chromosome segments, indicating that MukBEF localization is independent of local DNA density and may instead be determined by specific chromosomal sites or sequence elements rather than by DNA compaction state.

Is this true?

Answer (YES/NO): NO